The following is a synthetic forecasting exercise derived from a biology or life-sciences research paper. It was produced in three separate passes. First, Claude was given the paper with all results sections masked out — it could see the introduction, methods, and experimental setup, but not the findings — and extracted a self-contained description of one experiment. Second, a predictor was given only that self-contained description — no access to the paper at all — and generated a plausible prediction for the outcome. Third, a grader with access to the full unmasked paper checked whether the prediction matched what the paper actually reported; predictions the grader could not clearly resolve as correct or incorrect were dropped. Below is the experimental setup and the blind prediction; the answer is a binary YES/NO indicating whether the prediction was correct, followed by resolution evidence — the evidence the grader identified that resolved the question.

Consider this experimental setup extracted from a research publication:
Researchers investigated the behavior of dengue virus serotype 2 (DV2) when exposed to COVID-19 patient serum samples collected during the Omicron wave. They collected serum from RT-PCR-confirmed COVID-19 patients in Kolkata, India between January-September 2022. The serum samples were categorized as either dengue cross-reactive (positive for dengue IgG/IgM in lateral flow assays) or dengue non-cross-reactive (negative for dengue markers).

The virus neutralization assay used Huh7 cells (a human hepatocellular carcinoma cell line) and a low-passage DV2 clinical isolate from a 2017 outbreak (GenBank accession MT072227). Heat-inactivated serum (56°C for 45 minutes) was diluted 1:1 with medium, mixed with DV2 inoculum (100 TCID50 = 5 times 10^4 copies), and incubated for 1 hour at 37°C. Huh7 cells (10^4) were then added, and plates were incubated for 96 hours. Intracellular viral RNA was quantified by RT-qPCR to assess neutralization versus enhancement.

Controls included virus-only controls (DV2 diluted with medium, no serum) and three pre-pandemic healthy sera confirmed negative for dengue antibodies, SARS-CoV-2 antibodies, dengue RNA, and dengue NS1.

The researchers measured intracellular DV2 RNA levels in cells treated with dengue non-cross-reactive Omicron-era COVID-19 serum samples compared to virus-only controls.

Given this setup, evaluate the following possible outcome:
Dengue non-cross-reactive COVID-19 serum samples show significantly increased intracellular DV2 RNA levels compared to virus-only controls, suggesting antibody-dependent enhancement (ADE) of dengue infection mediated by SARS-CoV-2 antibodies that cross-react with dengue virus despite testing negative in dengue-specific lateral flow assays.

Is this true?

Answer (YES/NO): NO